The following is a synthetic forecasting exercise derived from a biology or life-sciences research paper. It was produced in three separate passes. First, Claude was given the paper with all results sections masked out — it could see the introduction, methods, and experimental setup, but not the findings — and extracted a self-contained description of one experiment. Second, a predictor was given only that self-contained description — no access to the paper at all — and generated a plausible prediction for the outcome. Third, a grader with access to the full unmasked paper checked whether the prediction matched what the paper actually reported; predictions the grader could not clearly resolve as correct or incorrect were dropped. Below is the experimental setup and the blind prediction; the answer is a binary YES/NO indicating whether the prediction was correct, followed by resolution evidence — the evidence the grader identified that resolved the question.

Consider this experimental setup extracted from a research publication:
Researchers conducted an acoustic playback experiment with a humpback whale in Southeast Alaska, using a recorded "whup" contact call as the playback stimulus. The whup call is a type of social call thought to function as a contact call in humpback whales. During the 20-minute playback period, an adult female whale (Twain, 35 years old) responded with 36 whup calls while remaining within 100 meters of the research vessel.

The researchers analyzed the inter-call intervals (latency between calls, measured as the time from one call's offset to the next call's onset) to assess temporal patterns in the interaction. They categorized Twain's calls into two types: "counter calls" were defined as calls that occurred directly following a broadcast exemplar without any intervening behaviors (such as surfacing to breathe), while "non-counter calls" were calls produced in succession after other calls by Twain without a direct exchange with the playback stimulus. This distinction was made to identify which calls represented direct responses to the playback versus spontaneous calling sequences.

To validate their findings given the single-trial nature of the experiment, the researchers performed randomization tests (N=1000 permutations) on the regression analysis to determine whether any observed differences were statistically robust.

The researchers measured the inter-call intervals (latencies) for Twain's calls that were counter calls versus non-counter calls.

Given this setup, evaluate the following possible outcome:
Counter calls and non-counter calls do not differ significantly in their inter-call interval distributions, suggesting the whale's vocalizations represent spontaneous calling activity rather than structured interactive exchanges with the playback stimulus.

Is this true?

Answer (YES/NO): NO